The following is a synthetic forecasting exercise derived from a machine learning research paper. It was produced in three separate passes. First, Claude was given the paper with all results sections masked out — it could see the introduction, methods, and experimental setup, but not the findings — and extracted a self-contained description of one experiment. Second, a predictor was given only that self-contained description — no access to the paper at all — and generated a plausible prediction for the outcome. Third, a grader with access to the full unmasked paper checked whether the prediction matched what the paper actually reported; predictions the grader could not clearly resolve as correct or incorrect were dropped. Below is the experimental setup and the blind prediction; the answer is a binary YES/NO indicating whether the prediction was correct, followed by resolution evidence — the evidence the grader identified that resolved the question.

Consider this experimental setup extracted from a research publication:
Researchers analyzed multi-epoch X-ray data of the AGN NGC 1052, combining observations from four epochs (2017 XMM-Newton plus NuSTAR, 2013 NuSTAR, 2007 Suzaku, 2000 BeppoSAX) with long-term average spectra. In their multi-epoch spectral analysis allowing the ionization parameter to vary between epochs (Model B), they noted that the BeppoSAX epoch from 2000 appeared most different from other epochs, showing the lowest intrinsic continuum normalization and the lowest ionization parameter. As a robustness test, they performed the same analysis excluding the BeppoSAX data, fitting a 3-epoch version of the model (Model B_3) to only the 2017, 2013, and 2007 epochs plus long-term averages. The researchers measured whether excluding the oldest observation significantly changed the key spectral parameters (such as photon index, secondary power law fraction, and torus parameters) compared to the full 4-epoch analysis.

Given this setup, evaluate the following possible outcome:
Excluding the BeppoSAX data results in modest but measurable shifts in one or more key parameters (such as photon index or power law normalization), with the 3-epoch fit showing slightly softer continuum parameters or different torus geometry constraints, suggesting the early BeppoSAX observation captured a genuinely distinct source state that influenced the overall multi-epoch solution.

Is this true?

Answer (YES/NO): YES